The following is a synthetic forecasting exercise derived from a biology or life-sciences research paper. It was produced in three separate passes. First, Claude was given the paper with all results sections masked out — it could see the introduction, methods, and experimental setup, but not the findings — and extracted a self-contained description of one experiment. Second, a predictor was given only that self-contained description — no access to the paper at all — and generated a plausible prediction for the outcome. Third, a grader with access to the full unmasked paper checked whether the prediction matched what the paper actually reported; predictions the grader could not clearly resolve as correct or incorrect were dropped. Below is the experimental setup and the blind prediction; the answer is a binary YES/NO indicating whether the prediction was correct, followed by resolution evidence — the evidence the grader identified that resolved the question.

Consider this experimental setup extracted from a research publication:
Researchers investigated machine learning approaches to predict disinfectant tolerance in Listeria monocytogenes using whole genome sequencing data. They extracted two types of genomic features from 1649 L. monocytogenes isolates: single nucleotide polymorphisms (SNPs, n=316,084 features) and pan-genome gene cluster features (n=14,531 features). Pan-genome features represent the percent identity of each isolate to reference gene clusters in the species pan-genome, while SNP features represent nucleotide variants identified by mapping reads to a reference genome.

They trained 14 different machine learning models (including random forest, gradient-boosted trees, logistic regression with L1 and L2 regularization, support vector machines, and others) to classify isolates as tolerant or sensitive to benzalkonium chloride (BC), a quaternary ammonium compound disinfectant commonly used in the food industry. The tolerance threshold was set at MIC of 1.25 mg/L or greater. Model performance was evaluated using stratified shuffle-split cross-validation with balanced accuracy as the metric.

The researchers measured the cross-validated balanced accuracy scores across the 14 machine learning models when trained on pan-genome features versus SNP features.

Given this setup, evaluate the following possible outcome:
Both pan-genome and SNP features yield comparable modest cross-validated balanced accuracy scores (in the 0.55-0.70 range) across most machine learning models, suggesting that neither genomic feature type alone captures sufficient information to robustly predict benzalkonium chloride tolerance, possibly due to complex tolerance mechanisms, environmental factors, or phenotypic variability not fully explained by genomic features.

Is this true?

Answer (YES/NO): NO